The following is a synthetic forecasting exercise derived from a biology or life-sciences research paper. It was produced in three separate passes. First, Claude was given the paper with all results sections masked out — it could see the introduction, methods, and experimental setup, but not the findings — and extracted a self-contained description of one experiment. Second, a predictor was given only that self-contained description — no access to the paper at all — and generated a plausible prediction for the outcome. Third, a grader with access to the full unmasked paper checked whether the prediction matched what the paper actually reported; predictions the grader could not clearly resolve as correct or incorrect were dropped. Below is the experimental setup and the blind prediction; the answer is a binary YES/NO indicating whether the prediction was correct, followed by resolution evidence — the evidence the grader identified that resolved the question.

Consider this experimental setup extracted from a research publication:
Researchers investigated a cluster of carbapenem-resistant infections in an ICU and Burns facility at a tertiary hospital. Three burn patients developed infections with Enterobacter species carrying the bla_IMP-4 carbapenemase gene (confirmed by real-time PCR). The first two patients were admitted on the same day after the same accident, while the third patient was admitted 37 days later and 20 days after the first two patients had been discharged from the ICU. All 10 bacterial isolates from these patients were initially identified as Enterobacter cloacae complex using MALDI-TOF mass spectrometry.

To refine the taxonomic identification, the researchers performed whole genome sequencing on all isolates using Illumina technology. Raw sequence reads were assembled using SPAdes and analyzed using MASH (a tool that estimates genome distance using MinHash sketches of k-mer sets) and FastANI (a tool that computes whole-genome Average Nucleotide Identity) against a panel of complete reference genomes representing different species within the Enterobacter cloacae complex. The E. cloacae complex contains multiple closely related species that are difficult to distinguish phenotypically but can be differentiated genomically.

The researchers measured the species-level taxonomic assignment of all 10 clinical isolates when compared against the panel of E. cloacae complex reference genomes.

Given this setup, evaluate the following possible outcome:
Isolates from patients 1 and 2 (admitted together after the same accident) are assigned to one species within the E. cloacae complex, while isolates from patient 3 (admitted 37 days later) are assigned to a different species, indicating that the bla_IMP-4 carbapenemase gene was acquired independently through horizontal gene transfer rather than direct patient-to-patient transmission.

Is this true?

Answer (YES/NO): NO